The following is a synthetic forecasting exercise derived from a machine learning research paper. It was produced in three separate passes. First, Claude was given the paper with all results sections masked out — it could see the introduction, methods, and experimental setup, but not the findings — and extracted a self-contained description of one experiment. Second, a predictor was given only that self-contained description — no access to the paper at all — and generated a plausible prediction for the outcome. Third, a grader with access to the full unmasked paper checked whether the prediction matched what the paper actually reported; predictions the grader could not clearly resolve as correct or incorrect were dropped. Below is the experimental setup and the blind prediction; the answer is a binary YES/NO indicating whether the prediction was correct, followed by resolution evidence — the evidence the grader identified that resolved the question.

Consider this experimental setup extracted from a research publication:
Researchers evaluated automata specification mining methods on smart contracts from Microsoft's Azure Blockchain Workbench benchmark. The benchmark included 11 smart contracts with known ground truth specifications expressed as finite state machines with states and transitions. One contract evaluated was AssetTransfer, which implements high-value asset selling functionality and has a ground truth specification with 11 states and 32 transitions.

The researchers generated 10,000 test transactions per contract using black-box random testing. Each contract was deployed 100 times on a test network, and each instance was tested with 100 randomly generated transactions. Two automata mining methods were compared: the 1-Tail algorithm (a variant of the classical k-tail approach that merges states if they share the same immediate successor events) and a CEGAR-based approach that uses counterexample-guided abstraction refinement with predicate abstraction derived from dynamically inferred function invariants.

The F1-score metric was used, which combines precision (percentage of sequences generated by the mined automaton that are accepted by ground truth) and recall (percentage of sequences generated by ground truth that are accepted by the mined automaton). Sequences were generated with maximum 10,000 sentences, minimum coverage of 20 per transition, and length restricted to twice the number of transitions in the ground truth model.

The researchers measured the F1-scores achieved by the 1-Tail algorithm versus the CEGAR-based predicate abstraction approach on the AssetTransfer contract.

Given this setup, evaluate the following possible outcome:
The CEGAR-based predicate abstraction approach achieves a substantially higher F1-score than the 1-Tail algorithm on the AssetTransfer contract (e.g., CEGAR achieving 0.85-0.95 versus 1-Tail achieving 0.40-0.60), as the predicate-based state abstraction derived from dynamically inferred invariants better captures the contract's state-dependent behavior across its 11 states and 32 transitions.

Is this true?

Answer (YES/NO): NO